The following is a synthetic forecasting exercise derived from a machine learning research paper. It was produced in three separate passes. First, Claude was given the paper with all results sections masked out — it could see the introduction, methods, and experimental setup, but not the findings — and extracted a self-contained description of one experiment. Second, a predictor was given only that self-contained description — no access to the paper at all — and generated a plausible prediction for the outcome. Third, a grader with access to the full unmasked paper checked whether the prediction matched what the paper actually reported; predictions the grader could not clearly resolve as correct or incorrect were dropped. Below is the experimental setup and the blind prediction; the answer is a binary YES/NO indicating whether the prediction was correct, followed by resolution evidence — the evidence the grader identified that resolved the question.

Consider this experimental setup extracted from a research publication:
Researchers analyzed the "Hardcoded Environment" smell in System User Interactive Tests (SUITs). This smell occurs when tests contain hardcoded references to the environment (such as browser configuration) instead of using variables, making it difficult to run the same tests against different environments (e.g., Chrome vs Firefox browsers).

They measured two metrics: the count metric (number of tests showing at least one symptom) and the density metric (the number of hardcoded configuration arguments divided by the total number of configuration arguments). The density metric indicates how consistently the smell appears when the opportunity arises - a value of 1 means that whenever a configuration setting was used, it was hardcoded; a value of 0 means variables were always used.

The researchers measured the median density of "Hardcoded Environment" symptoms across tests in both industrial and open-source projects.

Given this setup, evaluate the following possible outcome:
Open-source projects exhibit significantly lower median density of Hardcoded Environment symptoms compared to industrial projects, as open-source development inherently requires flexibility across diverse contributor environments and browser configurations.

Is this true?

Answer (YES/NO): NO